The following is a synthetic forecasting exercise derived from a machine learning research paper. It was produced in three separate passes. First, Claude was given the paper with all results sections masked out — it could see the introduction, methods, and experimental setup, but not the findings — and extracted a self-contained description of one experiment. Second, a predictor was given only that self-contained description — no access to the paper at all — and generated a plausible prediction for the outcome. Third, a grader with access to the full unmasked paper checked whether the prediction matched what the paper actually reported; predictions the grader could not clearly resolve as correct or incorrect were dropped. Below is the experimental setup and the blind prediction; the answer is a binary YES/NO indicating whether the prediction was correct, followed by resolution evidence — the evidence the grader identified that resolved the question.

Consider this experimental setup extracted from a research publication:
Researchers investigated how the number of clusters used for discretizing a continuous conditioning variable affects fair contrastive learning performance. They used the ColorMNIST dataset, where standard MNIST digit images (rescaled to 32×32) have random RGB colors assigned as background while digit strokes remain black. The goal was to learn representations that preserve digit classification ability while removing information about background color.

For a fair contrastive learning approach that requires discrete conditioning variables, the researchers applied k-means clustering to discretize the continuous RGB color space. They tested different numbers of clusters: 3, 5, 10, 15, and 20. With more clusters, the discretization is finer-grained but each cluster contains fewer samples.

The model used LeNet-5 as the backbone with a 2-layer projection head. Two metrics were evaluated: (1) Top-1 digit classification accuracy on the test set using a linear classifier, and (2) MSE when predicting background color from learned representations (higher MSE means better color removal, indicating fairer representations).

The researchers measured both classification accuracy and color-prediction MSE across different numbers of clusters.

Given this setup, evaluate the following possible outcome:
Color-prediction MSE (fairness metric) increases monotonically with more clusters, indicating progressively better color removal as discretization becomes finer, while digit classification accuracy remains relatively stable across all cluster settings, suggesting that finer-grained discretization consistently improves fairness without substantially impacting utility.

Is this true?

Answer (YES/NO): NO